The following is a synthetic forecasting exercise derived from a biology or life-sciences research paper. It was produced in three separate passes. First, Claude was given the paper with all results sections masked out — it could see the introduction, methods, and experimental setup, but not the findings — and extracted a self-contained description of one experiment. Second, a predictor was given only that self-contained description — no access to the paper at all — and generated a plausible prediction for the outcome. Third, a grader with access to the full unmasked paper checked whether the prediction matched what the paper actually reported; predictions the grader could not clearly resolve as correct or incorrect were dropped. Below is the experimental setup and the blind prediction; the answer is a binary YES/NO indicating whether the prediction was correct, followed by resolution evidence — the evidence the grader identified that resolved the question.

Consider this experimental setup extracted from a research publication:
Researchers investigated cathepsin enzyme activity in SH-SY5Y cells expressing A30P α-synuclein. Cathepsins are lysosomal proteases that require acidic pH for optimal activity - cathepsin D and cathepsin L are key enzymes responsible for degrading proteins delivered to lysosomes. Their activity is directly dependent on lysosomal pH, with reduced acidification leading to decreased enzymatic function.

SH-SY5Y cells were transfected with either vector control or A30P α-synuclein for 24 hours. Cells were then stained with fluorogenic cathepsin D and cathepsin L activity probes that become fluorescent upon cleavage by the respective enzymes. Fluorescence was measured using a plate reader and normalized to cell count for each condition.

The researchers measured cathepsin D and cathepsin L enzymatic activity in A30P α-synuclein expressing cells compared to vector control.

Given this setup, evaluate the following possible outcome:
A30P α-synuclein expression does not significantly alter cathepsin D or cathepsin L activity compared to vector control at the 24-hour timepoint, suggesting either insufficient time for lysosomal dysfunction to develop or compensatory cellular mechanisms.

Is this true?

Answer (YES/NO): NO